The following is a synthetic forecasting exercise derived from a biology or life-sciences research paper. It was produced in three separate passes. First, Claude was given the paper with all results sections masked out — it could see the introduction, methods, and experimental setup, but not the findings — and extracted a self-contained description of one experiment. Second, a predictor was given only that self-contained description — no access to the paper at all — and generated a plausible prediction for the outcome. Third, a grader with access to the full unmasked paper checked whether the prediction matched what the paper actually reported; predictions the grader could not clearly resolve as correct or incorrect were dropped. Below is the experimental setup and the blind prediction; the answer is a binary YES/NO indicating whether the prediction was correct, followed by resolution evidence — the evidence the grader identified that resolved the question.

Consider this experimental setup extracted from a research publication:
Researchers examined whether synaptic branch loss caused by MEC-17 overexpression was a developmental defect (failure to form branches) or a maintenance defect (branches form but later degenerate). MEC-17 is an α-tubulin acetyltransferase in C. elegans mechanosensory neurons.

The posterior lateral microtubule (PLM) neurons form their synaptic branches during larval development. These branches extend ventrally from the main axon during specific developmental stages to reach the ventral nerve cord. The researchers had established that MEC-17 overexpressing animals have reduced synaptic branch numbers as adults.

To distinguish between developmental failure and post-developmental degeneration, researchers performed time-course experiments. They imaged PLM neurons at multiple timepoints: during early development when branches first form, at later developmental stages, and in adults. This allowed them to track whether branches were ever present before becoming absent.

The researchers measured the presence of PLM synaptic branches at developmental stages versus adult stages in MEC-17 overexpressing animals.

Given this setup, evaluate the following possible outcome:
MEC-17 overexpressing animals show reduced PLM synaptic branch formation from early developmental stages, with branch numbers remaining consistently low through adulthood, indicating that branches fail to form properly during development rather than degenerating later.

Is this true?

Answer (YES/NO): NO